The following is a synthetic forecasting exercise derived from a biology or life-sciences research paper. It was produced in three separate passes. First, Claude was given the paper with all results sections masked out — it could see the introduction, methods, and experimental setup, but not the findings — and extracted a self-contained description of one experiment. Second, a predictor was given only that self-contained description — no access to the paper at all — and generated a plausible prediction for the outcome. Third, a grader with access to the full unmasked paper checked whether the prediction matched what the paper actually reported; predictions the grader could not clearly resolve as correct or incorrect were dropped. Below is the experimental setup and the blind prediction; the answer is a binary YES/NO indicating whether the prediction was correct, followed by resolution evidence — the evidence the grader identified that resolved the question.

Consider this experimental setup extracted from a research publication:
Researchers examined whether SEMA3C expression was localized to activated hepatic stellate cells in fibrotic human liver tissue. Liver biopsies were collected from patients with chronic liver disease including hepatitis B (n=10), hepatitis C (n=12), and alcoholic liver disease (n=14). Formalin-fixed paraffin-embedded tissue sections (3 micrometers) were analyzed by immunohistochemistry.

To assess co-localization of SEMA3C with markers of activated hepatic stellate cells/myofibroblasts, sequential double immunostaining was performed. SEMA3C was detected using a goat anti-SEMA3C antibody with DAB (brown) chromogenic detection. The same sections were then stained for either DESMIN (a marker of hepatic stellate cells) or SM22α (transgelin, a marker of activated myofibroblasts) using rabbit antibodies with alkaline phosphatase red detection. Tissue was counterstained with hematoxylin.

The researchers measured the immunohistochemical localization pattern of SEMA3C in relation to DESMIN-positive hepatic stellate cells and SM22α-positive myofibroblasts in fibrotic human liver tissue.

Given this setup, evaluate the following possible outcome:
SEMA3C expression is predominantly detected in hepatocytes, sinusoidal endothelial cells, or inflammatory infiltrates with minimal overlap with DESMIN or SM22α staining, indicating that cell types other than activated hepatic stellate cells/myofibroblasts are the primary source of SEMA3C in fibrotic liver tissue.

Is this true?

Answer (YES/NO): NO